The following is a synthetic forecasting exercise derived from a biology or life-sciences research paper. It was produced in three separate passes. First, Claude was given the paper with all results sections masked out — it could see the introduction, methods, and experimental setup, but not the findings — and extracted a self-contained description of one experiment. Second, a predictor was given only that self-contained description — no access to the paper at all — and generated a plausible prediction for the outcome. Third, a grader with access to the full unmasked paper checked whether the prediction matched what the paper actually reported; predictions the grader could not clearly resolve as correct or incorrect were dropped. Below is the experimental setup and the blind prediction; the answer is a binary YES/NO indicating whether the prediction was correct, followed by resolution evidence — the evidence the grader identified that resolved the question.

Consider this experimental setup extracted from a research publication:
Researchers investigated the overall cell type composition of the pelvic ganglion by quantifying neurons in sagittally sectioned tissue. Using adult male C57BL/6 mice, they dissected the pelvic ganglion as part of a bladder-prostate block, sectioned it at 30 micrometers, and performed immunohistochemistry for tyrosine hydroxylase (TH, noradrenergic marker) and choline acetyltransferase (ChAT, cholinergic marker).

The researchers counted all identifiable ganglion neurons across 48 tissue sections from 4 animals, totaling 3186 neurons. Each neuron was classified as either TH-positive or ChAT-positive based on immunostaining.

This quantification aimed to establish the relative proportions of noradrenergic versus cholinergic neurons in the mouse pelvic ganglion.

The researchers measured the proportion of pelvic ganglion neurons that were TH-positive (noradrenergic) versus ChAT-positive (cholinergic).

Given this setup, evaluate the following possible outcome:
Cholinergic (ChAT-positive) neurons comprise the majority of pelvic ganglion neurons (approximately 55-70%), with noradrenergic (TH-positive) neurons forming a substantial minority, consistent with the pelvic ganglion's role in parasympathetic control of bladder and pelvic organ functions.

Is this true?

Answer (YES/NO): NO